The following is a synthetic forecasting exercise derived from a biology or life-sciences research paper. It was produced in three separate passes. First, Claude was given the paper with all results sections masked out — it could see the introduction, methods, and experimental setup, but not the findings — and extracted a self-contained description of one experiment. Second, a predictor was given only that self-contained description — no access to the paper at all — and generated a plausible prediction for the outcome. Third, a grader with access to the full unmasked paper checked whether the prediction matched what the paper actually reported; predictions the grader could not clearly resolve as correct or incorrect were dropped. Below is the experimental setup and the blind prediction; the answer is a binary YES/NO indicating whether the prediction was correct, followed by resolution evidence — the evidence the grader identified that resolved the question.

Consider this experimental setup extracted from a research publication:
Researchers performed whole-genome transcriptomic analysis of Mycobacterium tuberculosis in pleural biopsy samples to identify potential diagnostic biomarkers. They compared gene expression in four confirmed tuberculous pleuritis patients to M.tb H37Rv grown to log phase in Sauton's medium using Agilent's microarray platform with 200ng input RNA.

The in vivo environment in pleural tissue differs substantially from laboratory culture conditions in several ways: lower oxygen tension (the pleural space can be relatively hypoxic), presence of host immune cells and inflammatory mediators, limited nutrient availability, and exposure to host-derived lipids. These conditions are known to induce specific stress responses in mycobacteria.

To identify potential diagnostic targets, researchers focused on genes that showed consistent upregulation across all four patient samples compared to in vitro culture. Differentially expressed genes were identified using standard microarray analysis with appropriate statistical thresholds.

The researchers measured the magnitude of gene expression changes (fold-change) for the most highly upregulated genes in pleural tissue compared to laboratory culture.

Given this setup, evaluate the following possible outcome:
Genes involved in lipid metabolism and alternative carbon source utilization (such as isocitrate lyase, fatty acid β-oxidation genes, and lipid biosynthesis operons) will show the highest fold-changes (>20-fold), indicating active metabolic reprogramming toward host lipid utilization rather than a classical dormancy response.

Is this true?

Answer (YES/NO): NO